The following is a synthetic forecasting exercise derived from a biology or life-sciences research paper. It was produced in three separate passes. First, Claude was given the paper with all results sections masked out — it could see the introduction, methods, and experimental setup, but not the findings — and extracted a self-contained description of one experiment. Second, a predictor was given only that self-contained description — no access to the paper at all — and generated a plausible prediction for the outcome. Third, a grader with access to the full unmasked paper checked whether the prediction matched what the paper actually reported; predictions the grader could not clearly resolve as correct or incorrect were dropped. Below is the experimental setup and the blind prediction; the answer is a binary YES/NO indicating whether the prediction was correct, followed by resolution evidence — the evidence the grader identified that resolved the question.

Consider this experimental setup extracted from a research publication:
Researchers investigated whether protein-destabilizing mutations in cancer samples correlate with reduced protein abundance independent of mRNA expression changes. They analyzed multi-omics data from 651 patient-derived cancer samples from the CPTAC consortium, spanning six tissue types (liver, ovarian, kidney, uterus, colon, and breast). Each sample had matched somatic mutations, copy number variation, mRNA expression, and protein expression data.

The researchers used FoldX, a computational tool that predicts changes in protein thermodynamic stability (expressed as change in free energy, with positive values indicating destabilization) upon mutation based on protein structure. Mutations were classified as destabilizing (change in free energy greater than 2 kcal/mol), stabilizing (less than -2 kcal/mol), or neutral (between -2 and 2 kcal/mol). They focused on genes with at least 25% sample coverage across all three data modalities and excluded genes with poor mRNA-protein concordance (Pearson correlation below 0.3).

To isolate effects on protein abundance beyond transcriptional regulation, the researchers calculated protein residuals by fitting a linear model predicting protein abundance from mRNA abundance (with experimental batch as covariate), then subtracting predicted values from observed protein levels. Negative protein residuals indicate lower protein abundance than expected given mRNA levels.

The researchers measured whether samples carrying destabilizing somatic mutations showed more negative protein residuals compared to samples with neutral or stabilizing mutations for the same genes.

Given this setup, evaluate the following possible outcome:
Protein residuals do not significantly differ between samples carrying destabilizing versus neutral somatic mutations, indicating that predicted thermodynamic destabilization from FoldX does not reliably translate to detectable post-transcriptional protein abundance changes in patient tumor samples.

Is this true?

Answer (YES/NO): NO